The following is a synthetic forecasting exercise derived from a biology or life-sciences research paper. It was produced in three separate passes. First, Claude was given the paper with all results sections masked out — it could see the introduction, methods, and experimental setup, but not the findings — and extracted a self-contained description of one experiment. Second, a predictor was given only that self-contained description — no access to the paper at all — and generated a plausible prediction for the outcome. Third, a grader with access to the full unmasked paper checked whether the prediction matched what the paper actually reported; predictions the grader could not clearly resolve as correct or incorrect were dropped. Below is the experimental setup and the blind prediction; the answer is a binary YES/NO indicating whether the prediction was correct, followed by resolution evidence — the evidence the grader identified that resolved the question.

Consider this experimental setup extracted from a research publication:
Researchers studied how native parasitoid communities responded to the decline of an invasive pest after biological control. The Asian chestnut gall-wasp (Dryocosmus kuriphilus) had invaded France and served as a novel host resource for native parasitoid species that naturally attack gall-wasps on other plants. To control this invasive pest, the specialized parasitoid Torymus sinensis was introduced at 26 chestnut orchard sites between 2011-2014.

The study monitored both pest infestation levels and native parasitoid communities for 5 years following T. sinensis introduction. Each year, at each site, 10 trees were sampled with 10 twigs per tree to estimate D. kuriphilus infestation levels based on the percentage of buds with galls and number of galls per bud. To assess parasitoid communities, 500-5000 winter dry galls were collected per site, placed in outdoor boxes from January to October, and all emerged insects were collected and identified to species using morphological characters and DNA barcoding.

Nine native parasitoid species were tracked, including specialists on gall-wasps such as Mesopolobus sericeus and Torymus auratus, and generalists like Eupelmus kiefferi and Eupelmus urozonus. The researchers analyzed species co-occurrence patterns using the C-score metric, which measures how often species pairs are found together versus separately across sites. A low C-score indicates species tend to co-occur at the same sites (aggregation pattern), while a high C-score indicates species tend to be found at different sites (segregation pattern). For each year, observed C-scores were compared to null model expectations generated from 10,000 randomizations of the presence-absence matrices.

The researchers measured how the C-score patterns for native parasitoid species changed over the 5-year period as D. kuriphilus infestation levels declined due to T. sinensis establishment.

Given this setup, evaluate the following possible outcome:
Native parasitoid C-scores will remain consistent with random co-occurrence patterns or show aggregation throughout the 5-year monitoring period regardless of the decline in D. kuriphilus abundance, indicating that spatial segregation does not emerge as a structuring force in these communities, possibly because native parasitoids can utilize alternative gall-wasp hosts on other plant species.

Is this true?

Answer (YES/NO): NO